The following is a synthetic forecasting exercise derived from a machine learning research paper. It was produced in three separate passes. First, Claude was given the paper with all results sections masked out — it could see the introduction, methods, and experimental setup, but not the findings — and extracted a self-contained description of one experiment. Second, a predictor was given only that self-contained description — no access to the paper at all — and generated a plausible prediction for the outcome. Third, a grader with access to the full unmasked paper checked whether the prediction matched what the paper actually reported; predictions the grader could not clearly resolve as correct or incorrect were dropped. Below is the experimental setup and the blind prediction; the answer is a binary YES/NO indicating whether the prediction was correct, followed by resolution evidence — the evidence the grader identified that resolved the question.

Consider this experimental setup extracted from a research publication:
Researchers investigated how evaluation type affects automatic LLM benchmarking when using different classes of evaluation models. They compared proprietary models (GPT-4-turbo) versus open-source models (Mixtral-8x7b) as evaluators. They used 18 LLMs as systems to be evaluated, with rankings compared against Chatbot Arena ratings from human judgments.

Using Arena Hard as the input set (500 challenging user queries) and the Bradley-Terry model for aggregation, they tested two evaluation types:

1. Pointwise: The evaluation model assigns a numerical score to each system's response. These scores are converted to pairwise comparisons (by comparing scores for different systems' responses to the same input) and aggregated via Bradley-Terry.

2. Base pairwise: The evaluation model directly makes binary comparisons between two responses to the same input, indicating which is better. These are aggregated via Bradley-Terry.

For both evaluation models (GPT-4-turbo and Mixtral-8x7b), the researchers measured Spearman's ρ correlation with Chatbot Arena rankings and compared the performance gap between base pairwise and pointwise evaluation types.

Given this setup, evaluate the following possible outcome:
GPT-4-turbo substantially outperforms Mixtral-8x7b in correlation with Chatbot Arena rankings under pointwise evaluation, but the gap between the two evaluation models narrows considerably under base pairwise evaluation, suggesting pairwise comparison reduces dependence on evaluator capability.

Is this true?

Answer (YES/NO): YES